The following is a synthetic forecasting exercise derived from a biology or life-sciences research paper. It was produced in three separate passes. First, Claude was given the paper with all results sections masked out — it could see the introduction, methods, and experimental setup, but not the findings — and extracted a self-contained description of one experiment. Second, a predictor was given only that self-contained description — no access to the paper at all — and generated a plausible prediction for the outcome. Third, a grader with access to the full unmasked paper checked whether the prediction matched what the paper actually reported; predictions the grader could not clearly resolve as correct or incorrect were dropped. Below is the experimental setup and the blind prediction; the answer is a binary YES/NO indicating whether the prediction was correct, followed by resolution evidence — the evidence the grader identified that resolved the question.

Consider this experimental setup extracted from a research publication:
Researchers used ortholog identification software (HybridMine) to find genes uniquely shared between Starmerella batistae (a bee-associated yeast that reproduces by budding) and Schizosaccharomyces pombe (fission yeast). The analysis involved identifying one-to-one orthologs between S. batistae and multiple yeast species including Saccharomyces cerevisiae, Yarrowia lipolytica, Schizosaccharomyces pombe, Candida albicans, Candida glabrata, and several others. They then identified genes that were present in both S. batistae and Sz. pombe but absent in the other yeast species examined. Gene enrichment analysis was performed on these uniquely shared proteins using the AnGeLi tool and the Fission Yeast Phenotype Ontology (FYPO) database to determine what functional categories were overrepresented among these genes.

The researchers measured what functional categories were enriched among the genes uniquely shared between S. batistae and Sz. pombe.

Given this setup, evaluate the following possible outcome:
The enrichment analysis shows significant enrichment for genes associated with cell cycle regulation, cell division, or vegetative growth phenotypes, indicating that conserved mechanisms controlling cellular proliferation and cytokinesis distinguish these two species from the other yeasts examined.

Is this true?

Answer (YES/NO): NO